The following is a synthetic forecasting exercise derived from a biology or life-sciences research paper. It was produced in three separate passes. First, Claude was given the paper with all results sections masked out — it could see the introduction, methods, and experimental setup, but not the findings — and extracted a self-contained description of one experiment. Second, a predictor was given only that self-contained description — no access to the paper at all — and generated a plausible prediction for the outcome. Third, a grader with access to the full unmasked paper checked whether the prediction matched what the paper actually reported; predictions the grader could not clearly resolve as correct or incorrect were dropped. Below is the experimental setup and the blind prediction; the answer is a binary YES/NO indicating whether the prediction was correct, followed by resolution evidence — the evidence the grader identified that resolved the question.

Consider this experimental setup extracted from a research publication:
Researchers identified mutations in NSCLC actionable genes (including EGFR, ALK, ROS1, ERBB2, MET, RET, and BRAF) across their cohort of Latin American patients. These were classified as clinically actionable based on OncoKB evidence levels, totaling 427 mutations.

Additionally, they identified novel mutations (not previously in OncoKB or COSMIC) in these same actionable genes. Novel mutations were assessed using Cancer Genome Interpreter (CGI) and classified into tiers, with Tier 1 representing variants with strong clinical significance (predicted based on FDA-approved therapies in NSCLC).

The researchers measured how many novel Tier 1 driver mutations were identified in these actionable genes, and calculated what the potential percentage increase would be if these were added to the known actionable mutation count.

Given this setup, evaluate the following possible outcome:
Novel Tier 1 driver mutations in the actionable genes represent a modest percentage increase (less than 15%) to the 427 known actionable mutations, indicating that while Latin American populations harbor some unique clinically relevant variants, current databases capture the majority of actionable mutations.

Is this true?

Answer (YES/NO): NO